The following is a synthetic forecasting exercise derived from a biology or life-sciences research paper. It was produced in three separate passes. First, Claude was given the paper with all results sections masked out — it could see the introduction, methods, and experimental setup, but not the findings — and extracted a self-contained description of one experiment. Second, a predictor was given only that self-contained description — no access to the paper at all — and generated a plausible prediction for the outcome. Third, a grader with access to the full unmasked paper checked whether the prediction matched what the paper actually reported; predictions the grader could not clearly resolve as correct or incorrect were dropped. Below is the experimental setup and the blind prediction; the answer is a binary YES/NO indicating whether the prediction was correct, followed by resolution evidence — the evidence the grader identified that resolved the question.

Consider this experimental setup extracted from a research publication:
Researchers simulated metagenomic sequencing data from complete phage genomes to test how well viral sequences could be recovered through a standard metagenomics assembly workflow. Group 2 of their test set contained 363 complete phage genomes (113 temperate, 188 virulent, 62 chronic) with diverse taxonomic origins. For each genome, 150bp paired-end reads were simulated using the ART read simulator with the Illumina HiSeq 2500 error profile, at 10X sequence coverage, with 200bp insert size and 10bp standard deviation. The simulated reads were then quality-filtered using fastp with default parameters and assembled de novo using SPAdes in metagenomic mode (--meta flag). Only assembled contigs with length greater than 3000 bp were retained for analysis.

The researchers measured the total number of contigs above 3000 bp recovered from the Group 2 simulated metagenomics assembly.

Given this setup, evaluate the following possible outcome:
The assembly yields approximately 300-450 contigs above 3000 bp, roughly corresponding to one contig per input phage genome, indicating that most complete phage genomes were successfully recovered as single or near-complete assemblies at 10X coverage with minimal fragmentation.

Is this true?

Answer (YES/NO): NO